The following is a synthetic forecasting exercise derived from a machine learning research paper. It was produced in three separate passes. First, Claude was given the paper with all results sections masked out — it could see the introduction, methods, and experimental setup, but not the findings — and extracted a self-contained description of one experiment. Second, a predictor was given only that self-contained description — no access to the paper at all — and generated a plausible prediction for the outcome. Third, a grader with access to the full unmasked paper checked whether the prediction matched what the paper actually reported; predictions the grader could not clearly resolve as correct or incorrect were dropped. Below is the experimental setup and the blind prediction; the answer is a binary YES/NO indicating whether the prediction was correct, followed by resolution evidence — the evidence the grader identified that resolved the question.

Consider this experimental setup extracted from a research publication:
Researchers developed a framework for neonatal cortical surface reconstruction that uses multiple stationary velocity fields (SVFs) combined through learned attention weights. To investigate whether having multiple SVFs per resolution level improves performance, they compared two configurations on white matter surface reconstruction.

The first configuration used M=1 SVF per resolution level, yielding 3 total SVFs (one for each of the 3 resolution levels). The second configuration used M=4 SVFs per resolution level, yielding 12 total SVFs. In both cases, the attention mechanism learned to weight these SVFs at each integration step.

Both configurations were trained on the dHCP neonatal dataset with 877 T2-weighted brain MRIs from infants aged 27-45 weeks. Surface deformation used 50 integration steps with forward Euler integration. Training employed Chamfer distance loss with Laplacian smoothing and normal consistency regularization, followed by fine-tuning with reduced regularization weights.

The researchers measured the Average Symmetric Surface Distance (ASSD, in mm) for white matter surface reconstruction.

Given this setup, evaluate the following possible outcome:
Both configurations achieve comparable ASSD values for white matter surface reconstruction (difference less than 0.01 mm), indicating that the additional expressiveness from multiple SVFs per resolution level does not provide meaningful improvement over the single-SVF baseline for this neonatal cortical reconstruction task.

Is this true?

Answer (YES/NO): NO